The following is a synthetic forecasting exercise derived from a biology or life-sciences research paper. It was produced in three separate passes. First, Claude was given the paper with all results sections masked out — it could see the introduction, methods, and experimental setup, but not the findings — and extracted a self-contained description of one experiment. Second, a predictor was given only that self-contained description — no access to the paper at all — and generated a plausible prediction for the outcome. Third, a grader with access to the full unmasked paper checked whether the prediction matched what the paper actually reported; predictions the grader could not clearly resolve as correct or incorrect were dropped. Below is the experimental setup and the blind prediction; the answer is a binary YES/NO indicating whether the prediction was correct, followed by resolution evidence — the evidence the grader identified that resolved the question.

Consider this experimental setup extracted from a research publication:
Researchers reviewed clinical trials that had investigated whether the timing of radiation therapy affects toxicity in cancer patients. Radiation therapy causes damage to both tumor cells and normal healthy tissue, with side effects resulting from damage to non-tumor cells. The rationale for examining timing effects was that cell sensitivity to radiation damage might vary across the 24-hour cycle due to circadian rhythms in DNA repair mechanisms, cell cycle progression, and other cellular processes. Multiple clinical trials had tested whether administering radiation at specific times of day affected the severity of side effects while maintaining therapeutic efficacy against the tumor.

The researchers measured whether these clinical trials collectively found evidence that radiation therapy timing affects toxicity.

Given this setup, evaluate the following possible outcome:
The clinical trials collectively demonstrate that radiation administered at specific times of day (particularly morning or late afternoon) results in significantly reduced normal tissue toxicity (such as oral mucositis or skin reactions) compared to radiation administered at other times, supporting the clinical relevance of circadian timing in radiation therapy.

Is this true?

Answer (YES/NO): NO